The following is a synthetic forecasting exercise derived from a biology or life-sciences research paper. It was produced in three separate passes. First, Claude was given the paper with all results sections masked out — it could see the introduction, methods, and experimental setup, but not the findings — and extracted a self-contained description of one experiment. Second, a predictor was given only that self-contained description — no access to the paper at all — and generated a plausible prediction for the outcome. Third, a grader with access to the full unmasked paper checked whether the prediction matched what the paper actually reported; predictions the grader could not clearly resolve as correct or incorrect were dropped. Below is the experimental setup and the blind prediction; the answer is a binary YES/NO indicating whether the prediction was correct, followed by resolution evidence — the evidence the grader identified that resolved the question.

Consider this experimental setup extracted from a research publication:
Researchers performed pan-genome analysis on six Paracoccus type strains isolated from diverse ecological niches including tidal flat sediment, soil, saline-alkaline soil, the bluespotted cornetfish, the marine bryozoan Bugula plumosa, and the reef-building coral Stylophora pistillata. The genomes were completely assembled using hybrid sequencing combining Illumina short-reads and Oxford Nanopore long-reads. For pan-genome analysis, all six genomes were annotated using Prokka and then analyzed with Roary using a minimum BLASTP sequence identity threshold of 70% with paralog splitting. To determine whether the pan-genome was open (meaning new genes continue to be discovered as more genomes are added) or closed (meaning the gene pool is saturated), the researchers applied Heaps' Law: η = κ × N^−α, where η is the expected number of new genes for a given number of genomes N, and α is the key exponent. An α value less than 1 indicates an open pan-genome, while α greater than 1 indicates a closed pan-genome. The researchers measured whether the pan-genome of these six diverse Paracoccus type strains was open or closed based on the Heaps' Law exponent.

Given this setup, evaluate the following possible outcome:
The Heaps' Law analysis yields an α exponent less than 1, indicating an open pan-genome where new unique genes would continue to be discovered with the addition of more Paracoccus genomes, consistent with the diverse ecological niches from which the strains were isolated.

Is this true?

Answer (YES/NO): YES